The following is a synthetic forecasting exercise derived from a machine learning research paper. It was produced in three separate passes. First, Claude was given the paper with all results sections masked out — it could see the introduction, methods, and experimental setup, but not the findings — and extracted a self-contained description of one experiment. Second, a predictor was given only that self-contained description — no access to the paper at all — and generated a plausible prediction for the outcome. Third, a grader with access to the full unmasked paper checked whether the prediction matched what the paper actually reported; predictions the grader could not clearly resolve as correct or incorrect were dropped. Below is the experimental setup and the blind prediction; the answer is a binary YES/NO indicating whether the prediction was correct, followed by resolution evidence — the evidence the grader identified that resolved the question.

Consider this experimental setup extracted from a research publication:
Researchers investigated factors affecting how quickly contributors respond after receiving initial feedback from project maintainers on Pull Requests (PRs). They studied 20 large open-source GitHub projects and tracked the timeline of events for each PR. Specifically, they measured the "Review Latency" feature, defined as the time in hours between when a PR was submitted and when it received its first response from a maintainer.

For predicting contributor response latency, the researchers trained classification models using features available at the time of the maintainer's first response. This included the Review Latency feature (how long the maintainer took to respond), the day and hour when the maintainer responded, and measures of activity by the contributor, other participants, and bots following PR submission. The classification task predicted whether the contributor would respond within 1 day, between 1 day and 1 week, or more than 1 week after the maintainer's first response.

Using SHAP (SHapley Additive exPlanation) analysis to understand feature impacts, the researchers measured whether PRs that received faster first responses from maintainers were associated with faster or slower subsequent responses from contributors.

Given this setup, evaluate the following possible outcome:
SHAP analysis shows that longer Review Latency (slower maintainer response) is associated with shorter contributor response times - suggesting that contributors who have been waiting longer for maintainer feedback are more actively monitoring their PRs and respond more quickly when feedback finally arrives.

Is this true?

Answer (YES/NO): NO